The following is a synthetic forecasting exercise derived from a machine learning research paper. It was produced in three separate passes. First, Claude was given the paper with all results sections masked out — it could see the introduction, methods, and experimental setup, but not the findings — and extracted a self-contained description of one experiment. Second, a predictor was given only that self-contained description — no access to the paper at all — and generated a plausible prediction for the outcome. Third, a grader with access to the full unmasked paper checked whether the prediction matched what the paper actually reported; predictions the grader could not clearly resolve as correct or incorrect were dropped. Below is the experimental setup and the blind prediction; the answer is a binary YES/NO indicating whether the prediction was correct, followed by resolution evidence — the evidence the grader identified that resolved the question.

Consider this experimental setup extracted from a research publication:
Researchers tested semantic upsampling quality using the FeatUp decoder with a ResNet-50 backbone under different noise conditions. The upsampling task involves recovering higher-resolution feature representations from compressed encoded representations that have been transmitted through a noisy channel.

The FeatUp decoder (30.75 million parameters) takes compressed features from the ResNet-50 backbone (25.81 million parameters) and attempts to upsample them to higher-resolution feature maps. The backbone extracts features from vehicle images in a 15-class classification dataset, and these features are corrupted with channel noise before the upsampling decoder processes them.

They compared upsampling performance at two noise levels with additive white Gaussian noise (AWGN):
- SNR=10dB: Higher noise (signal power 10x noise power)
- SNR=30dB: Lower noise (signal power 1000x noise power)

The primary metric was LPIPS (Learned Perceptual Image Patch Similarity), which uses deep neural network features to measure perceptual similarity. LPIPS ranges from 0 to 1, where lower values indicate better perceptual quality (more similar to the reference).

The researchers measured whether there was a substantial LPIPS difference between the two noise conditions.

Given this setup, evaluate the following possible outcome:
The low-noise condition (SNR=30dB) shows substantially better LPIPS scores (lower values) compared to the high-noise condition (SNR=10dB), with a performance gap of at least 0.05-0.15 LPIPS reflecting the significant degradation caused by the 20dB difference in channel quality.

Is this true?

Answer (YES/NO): NO